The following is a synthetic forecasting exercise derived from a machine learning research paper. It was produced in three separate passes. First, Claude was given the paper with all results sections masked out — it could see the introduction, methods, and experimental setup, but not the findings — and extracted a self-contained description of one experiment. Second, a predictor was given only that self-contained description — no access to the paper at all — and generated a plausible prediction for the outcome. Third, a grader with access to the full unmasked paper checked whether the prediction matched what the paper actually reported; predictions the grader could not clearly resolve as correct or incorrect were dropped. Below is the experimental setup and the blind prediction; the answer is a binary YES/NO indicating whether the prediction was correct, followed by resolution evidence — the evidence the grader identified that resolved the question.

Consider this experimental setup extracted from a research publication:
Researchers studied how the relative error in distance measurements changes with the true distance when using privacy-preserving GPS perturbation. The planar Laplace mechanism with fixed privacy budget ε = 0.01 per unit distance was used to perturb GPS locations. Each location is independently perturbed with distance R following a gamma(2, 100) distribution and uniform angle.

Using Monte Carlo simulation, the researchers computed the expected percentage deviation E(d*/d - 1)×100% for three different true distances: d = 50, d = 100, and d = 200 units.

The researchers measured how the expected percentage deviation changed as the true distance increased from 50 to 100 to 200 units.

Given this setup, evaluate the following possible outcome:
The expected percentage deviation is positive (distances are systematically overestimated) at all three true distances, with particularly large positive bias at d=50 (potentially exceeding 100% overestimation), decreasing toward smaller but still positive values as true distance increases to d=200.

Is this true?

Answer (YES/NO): NO